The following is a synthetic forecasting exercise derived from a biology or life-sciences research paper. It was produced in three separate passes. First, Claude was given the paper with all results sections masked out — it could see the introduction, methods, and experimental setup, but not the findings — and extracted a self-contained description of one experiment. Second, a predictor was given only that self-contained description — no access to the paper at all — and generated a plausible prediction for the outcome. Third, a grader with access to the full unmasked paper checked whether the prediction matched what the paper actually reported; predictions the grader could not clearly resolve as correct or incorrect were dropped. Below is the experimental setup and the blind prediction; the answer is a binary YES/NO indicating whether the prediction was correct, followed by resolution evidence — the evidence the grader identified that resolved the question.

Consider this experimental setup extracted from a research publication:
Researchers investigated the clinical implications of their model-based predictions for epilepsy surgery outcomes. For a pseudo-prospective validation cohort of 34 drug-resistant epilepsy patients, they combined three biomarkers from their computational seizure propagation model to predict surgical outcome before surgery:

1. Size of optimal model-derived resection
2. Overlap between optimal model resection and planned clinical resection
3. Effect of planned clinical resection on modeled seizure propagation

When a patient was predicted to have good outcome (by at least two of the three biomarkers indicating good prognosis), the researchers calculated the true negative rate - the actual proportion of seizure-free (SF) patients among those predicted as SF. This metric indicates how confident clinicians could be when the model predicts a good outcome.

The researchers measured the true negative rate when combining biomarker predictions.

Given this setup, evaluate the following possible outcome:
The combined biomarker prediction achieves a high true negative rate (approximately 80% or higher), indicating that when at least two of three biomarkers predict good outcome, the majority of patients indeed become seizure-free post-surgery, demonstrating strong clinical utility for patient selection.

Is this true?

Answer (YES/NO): YES